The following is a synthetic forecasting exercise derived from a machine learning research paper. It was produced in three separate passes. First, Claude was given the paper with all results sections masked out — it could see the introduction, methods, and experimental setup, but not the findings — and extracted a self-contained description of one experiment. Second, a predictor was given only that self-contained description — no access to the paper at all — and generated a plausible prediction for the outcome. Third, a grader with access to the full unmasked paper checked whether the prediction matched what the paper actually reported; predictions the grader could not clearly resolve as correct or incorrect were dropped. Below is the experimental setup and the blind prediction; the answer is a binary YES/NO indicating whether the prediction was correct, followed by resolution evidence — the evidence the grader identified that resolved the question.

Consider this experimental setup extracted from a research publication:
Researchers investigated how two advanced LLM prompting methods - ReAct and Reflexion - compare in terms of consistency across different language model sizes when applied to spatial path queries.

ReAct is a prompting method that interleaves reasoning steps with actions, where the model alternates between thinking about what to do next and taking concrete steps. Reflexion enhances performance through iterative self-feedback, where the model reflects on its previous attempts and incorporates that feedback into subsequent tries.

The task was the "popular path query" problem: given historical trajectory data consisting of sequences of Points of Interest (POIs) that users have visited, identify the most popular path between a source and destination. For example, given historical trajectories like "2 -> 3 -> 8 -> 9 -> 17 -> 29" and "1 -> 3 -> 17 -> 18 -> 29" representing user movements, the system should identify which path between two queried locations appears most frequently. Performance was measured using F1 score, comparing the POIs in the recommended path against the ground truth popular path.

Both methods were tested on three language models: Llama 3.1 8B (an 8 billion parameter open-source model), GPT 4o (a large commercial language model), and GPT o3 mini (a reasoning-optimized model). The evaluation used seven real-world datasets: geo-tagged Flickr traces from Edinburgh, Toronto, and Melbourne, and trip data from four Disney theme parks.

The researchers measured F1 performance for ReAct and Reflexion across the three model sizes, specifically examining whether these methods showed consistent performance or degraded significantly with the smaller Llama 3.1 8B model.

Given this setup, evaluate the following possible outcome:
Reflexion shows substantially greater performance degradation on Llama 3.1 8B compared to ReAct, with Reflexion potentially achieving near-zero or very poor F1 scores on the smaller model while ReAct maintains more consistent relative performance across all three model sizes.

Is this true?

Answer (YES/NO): NO